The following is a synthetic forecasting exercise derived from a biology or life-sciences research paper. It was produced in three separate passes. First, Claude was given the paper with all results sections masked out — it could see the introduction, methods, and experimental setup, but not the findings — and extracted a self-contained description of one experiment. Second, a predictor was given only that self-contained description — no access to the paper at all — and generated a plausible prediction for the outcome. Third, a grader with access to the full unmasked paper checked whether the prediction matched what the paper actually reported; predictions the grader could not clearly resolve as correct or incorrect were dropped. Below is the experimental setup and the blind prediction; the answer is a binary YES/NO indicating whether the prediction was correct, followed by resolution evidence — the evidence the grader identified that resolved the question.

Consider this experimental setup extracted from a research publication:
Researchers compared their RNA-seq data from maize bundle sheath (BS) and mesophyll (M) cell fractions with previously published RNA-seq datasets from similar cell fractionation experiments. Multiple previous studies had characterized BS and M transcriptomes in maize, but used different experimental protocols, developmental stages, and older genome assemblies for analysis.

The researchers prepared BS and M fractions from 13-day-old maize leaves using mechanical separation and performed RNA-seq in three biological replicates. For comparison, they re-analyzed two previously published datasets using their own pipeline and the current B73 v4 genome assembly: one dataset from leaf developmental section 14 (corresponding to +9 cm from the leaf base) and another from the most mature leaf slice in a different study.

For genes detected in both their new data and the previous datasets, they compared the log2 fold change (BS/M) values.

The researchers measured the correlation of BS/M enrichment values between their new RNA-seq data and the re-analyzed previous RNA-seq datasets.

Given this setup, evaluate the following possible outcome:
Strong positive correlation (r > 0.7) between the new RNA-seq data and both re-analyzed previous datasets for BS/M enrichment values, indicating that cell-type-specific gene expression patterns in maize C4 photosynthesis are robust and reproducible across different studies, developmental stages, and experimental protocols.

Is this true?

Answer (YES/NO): YES